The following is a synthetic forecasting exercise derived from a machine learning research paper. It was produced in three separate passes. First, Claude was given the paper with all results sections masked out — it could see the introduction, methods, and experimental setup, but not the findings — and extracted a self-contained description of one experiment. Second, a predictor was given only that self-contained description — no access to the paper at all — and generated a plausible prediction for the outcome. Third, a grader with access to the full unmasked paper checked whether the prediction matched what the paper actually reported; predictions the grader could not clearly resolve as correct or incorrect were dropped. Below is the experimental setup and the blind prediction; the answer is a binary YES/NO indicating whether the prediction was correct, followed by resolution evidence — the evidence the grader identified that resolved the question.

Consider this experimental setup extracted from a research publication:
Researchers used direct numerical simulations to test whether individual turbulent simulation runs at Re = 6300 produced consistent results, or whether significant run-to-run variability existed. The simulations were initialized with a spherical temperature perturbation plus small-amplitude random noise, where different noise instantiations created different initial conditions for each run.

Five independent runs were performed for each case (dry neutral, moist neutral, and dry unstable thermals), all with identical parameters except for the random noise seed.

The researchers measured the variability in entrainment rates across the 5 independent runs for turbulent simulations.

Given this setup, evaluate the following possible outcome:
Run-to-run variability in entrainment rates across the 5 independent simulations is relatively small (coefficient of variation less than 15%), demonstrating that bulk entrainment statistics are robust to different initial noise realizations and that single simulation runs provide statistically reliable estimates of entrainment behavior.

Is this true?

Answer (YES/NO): NO